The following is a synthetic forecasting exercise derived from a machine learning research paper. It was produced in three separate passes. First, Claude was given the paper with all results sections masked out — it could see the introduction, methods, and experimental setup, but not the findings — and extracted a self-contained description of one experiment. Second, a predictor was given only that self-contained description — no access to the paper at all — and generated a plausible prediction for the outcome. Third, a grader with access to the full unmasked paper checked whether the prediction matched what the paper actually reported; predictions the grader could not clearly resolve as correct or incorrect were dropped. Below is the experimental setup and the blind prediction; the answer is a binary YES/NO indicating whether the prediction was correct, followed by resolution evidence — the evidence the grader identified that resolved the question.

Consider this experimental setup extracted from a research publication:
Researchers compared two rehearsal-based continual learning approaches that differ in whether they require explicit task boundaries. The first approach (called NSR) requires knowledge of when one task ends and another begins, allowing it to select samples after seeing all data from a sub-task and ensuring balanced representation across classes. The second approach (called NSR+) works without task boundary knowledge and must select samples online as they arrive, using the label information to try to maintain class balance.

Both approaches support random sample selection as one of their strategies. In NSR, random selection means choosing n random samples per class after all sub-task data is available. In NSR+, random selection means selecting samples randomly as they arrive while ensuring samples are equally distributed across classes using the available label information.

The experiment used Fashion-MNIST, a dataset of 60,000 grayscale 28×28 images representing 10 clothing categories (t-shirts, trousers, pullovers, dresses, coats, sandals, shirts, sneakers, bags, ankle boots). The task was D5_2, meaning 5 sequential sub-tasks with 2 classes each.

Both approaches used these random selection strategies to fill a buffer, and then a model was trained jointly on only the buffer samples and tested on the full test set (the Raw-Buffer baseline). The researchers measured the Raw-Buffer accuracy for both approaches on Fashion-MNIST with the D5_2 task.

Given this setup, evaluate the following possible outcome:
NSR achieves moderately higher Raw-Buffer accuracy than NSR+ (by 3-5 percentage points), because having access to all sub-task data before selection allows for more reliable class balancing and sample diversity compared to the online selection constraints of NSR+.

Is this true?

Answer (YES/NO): NO